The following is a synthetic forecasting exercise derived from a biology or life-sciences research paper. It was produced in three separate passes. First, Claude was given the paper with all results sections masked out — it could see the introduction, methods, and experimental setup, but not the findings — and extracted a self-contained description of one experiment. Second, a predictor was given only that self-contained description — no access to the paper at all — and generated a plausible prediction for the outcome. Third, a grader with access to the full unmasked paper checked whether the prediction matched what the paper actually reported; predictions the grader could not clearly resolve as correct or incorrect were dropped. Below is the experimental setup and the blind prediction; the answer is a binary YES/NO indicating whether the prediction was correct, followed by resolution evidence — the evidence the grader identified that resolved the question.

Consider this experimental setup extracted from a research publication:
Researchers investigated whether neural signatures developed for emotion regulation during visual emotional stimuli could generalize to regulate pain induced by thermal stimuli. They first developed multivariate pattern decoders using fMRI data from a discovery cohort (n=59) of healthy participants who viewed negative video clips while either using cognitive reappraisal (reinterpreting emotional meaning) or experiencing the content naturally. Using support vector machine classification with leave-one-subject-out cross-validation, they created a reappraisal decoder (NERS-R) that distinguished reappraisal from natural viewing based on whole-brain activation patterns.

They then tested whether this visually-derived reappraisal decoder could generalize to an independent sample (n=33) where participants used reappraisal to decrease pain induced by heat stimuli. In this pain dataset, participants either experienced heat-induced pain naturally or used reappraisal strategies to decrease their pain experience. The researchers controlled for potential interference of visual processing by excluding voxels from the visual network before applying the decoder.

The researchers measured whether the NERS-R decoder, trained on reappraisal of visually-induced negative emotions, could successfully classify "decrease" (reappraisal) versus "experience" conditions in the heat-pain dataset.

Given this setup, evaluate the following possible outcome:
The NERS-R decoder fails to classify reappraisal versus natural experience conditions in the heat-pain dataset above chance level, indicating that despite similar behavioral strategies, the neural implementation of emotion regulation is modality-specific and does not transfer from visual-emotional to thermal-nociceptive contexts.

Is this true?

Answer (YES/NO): NO